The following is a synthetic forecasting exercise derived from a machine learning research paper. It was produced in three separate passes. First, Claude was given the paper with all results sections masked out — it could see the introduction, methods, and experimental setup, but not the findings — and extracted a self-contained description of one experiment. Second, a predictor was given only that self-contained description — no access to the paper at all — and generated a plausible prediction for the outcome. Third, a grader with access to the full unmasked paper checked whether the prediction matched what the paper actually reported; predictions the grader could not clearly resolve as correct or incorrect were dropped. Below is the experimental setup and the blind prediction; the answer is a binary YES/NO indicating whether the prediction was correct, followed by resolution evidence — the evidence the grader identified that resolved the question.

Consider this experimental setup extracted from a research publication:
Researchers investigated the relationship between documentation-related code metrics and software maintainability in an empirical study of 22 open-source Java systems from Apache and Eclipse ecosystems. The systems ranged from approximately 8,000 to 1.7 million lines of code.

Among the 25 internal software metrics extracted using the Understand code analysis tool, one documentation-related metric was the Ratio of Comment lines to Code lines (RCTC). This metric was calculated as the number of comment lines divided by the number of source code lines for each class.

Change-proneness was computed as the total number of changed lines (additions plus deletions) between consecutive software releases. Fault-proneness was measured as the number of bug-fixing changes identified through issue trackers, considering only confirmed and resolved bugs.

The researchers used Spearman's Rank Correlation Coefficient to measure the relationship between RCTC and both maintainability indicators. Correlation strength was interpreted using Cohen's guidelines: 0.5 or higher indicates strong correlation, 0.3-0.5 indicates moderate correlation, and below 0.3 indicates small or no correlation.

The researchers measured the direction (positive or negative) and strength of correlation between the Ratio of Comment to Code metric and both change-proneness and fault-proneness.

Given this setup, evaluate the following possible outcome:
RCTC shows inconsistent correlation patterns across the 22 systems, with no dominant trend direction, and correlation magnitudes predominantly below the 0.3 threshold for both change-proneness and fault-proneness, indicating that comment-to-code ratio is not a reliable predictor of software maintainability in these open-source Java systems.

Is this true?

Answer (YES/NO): NO